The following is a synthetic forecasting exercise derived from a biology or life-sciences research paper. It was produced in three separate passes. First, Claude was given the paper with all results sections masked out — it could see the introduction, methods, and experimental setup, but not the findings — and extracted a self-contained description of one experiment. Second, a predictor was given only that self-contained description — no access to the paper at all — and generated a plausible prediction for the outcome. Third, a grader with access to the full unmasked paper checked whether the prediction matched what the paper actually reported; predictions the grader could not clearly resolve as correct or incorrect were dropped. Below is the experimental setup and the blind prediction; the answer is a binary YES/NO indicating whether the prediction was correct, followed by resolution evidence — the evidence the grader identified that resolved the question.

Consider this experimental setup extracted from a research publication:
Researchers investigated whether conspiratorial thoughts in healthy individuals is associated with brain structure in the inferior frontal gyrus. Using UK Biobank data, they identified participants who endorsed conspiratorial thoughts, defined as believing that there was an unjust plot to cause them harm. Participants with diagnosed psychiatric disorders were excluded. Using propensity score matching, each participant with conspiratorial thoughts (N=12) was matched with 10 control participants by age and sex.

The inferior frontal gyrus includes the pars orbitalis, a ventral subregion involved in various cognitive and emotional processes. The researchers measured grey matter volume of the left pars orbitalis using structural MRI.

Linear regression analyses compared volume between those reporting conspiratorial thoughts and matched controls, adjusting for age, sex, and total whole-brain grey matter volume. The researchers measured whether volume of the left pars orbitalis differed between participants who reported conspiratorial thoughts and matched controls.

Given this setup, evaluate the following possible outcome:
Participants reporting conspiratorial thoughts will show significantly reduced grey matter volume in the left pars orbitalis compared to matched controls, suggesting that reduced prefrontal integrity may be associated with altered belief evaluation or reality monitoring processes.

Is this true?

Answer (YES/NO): NO